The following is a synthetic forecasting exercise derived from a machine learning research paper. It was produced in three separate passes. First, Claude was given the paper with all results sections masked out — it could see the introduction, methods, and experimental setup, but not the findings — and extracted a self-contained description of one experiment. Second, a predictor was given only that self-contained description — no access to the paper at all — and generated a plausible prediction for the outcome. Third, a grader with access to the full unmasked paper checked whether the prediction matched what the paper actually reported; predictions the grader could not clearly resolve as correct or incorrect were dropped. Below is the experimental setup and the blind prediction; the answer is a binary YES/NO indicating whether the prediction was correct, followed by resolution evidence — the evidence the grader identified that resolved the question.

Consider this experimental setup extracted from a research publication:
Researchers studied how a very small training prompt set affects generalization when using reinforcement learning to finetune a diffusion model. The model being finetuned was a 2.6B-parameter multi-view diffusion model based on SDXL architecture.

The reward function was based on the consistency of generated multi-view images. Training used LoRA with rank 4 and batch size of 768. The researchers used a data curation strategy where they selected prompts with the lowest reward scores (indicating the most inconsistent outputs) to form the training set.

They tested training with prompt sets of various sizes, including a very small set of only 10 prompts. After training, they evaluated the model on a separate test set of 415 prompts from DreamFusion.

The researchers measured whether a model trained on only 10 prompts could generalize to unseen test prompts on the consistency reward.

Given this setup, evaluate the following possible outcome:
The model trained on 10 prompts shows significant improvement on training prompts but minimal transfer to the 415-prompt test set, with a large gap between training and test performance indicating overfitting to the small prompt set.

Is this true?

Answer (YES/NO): NO